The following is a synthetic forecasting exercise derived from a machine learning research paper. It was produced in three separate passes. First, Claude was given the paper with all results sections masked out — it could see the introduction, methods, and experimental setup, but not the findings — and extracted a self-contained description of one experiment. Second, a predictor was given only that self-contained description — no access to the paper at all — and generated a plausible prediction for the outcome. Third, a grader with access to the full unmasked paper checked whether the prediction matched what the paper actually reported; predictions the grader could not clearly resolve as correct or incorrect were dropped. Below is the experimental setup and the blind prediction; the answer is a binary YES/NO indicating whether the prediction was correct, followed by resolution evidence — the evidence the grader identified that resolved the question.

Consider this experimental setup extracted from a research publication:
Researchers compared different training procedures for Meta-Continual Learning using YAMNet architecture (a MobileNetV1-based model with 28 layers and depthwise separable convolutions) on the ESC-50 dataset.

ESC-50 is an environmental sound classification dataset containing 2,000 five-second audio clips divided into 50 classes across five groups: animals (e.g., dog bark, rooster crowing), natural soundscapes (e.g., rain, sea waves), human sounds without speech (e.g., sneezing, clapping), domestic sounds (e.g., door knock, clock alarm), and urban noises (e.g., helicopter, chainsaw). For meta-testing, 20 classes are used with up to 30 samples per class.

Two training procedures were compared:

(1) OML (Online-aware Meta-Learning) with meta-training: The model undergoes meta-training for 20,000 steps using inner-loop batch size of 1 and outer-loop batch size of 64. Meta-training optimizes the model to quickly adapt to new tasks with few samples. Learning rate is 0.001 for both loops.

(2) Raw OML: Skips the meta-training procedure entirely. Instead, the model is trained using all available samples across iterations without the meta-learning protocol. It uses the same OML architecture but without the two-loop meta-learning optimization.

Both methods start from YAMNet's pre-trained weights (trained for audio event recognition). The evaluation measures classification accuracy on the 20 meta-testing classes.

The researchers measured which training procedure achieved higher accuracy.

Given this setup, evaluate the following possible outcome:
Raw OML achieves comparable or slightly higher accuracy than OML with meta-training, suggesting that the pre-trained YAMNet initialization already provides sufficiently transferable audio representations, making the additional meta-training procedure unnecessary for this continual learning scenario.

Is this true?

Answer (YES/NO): NO